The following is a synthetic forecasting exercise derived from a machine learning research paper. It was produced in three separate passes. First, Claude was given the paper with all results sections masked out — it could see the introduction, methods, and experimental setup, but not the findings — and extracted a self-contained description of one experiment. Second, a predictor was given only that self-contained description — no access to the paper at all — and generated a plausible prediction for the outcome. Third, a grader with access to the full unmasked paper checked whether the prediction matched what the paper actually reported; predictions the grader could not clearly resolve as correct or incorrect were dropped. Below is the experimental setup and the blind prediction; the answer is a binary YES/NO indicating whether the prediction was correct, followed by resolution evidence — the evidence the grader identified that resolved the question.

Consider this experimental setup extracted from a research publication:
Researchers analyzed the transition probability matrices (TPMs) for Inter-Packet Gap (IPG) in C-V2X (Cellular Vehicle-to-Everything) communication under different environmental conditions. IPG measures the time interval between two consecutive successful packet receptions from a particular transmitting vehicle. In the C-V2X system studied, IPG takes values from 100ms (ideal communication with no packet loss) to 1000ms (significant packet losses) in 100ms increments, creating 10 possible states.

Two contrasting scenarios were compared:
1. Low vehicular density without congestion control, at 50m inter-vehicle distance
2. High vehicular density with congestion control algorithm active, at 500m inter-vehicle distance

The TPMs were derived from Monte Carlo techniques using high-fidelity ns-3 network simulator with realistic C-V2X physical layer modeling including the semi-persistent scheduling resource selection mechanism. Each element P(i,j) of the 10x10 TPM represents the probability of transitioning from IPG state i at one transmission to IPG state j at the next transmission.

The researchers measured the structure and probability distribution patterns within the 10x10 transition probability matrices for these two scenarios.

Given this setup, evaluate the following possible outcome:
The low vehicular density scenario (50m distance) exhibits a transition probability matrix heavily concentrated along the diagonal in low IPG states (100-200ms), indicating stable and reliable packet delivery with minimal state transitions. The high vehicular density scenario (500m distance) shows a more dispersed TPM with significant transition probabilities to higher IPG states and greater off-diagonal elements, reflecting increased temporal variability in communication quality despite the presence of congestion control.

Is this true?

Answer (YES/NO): NO